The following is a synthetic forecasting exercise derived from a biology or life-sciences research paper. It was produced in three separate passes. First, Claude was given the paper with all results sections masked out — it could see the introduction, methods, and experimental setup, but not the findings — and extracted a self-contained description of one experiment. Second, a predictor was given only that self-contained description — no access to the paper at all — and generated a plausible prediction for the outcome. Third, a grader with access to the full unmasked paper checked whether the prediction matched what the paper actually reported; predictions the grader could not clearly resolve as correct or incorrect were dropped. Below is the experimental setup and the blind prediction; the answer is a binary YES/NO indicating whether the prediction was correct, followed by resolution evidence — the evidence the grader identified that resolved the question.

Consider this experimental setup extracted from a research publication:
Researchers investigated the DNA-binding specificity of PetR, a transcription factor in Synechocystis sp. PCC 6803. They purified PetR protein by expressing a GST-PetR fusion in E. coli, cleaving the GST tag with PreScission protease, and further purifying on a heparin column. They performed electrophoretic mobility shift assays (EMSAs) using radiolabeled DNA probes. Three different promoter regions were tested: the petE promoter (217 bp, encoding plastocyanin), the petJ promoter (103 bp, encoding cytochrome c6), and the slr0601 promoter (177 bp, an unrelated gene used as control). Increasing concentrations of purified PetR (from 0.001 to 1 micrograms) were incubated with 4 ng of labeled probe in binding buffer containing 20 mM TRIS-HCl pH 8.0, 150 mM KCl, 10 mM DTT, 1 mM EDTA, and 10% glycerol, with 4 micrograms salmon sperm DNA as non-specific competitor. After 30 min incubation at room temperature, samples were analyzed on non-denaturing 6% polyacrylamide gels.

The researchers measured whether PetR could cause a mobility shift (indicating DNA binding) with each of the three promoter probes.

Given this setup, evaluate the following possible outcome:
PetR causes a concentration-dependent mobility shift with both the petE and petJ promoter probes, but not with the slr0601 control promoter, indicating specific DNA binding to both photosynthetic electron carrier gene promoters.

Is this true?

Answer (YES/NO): NO